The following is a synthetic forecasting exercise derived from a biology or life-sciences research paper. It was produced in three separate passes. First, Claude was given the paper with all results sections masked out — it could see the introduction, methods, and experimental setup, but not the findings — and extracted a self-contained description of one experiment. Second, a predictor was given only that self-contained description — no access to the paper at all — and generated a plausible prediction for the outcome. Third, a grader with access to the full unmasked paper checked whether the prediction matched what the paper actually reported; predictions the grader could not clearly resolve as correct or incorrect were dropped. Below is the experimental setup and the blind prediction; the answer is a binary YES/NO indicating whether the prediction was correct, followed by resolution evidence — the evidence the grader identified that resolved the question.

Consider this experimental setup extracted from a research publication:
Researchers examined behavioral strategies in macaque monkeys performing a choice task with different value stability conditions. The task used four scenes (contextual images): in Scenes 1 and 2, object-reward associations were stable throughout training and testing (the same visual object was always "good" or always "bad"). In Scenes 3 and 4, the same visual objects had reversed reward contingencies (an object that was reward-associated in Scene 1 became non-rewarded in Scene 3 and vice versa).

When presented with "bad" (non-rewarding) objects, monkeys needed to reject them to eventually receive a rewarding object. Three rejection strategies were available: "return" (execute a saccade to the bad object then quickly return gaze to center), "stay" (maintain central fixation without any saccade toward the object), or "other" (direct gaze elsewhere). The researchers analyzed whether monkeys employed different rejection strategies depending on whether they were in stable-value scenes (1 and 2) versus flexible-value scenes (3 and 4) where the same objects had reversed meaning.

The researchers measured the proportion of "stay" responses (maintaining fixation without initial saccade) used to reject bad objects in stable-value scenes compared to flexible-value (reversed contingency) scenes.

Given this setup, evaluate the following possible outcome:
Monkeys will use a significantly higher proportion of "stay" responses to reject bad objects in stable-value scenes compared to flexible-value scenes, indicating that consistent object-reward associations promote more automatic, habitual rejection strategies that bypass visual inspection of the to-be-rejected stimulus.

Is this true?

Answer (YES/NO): YES